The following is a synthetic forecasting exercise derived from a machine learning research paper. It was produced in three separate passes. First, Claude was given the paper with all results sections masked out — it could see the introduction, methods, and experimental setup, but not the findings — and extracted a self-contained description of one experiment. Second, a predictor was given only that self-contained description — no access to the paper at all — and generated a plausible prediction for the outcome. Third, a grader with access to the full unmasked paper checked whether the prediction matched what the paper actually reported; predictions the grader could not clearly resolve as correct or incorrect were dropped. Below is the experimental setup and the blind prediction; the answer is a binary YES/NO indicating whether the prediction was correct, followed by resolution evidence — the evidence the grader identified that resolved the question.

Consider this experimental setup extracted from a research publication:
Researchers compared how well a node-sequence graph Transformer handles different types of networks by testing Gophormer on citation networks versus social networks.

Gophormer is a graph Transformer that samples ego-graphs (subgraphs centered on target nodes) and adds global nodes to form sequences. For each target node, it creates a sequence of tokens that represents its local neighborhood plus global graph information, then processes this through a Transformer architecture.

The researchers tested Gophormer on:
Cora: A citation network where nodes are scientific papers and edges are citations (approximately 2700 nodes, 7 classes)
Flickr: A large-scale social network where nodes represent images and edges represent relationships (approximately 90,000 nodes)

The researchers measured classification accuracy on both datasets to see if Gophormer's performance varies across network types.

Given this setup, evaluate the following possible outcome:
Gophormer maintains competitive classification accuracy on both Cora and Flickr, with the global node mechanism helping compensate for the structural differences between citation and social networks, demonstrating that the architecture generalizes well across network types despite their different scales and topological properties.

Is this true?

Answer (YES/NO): NO